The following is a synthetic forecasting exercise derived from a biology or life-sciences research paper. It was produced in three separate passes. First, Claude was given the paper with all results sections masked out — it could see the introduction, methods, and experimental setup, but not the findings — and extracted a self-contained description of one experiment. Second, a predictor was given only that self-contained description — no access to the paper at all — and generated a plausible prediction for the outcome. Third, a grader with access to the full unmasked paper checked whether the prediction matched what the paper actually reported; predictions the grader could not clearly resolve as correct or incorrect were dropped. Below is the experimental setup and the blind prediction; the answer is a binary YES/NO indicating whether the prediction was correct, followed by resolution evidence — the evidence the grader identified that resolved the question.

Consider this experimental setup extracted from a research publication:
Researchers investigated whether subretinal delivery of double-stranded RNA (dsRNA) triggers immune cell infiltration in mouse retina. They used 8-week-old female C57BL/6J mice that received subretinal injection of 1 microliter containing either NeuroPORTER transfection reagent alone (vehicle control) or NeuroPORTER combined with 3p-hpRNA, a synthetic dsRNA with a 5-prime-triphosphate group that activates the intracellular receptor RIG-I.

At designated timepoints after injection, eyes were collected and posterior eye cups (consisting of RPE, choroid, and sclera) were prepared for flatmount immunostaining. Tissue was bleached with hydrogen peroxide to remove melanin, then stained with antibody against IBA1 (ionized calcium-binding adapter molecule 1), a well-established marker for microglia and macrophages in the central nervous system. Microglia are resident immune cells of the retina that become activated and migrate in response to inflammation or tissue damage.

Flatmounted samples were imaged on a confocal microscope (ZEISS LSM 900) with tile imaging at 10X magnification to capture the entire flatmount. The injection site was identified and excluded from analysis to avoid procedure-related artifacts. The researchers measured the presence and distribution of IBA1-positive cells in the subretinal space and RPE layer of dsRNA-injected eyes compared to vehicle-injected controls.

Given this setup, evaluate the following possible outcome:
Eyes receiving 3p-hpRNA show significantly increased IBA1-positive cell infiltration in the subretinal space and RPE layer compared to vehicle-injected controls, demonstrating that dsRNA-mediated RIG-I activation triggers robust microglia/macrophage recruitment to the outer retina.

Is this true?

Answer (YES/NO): YES